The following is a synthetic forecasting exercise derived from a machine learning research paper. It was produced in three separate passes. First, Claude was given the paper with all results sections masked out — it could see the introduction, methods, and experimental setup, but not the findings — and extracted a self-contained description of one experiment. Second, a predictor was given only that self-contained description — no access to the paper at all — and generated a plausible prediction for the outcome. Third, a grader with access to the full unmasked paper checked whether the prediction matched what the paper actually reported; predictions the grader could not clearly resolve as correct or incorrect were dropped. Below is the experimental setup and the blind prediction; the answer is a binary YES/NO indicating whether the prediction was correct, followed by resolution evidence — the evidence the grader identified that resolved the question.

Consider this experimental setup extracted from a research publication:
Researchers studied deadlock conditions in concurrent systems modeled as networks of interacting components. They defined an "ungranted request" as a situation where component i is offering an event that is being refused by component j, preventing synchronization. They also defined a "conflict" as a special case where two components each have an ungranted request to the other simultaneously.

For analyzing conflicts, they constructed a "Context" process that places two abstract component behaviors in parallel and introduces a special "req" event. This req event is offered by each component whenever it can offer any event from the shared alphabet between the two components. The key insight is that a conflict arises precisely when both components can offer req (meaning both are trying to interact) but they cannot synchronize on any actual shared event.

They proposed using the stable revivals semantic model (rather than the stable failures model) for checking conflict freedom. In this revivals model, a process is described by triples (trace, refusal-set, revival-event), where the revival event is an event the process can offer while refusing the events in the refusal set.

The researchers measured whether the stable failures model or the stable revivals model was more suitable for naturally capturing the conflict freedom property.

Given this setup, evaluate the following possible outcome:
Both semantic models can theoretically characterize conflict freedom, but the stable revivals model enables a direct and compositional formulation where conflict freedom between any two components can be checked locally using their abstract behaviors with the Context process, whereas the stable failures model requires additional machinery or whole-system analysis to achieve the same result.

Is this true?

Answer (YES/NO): NO